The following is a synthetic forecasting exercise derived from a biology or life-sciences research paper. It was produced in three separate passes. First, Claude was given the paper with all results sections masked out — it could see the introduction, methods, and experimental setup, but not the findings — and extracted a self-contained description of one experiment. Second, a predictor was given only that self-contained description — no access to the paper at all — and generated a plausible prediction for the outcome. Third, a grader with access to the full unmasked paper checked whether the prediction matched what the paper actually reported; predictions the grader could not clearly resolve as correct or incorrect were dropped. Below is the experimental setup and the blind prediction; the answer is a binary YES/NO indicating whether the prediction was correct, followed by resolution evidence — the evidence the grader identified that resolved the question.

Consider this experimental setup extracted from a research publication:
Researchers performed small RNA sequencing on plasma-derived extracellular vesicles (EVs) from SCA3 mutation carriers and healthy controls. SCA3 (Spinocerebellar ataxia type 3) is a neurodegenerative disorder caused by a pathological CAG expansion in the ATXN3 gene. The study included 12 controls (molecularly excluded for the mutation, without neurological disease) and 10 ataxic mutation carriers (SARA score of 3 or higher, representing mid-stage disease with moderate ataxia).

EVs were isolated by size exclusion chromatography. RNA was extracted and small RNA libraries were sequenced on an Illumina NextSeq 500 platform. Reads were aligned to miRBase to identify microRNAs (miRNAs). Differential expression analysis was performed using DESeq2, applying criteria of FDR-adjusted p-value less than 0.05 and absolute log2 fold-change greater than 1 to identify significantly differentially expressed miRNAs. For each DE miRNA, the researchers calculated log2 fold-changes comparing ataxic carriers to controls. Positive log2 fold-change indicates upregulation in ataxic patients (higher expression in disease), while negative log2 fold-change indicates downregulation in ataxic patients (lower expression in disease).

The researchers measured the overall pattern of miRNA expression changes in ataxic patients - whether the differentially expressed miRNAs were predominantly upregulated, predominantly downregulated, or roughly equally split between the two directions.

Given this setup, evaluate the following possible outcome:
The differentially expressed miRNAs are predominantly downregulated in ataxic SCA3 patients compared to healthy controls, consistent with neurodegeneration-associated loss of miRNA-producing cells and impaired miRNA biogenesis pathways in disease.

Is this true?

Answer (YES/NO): YES